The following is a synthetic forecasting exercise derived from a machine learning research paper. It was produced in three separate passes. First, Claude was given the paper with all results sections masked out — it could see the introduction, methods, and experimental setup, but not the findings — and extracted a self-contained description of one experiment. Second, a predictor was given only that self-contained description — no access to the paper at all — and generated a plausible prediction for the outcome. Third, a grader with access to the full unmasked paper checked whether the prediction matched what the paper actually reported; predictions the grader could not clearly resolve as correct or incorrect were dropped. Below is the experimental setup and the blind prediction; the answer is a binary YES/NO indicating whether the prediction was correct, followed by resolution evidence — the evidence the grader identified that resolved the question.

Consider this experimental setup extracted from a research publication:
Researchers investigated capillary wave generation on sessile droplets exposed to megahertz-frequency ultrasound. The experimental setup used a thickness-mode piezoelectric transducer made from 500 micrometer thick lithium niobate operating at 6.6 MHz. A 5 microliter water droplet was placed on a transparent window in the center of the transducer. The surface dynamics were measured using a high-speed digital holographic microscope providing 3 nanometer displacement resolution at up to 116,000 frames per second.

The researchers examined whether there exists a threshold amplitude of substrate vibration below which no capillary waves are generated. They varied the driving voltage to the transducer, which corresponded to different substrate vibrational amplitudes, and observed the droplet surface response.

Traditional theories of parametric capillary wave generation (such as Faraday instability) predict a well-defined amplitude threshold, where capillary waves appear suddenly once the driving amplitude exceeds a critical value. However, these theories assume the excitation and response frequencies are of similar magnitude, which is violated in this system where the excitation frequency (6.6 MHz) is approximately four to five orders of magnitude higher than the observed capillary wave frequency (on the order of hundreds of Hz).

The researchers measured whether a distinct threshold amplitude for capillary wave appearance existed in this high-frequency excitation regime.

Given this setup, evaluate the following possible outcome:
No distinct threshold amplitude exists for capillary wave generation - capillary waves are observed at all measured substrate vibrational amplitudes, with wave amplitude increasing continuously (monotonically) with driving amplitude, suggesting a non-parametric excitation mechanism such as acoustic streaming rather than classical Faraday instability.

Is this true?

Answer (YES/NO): NO